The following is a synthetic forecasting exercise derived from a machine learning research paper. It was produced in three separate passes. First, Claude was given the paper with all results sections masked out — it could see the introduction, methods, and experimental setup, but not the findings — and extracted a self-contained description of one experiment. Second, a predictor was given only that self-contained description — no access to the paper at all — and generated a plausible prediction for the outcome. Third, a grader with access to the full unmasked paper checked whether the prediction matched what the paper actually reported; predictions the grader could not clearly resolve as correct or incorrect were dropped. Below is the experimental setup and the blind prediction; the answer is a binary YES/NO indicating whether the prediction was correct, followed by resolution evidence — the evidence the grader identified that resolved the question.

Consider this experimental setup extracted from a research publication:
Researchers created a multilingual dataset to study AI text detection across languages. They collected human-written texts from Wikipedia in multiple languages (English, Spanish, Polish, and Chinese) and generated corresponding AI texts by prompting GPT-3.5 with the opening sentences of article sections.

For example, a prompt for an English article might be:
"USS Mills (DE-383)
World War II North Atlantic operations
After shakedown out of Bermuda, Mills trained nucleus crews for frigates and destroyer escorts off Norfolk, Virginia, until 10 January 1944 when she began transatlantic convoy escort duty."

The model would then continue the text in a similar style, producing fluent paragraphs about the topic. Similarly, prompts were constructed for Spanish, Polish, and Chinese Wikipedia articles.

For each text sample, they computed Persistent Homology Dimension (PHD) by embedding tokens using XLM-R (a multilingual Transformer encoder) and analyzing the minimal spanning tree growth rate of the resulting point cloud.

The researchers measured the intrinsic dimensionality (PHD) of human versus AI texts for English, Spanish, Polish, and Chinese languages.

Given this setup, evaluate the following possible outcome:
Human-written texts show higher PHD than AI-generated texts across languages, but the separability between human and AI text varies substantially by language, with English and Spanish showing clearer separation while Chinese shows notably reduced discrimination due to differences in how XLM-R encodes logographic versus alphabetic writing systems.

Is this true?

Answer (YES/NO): NO